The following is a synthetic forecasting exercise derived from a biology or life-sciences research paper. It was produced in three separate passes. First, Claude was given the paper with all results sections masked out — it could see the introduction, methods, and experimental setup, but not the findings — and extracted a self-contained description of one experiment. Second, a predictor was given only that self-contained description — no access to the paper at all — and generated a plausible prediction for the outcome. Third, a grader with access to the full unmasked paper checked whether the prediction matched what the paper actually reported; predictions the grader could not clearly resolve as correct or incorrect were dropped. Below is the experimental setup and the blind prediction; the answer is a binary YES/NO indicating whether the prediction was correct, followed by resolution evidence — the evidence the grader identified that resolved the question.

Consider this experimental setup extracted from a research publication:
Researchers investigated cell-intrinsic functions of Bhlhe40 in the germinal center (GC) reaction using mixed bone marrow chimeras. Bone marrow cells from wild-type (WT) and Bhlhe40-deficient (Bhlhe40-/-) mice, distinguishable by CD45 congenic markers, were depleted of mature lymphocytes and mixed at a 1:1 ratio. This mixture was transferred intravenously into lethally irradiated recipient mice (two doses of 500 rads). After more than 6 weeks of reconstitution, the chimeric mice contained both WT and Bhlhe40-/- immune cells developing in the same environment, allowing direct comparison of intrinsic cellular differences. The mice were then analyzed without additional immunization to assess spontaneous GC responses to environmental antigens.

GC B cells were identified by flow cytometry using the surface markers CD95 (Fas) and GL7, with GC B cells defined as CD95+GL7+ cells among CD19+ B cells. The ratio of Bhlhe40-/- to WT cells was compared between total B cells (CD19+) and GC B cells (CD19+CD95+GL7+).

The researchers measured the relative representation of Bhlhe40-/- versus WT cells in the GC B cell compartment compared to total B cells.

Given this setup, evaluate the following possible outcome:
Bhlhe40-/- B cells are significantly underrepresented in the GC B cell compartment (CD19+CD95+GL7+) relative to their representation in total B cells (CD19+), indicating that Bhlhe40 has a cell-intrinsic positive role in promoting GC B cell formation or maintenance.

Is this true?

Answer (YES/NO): NO